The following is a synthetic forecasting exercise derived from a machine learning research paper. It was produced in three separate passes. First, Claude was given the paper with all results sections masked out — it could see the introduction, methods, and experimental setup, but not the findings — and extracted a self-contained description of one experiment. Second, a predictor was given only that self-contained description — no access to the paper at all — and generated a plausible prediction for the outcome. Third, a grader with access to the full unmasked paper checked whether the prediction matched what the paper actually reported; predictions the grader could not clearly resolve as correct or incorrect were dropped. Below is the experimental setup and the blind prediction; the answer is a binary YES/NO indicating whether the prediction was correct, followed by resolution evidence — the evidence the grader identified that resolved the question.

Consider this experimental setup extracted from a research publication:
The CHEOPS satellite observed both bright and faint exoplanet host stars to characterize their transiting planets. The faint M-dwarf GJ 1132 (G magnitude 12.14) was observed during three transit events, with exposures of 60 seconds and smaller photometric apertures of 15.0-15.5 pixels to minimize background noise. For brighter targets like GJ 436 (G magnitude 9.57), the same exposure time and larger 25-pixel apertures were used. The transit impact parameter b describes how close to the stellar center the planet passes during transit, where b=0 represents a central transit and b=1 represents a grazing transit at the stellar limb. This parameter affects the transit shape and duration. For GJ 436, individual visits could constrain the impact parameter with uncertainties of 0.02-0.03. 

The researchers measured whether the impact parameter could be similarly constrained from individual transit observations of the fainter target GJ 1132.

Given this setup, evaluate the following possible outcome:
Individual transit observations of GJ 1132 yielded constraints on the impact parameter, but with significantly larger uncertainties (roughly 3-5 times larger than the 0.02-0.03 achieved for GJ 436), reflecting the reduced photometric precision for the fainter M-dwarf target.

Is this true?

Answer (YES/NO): NO